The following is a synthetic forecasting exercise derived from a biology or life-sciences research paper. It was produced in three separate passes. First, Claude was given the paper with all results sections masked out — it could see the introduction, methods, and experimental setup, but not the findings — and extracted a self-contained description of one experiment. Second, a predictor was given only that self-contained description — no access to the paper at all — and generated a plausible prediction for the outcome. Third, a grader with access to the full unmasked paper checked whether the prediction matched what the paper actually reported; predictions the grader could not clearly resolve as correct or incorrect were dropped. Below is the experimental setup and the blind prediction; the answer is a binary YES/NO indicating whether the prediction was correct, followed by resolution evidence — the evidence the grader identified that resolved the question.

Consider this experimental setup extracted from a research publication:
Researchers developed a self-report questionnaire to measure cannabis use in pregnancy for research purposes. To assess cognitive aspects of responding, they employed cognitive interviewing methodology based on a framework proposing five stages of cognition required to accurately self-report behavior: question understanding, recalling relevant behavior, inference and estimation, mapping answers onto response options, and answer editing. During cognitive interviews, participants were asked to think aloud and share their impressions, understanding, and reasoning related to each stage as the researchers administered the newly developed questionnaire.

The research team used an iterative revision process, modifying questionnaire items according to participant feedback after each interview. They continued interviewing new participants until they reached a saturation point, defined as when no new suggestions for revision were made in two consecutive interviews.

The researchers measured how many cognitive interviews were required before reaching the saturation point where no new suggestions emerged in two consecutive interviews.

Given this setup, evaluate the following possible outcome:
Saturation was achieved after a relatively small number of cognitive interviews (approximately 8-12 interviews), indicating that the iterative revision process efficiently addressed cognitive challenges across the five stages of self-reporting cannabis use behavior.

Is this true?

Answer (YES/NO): NO